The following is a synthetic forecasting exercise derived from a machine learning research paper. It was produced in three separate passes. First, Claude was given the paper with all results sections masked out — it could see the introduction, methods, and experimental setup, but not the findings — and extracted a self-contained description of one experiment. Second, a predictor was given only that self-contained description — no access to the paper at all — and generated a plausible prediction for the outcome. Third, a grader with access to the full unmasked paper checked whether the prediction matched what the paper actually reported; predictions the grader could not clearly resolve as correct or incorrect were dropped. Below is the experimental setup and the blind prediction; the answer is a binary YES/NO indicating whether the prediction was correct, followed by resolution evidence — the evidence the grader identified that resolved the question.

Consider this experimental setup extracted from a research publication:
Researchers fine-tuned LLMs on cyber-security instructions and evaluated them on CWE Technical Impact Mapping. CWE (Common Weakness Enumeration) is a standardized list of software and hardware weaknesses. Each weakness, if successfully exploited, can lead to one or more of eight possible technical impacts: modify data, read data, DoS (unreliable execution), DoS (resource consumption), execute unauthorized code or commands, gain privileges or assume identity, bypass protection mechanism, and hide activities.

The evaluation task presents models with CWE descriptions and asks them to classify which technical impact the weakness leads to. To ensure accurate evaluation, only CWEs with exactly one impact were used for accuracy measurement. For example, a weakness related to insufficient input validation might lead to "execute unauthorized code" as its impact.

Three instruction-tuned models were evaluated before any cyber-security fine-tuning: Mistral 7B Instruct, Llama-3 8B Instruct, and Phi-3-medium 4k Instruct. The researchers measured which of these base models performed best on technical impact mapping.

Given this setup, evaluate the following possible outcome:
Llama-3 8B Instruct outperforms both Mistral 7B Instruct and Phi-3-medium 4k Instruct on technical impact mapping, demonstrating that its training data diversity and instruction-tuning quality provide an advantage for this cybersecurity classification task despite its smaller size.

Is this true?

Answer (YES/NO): NO